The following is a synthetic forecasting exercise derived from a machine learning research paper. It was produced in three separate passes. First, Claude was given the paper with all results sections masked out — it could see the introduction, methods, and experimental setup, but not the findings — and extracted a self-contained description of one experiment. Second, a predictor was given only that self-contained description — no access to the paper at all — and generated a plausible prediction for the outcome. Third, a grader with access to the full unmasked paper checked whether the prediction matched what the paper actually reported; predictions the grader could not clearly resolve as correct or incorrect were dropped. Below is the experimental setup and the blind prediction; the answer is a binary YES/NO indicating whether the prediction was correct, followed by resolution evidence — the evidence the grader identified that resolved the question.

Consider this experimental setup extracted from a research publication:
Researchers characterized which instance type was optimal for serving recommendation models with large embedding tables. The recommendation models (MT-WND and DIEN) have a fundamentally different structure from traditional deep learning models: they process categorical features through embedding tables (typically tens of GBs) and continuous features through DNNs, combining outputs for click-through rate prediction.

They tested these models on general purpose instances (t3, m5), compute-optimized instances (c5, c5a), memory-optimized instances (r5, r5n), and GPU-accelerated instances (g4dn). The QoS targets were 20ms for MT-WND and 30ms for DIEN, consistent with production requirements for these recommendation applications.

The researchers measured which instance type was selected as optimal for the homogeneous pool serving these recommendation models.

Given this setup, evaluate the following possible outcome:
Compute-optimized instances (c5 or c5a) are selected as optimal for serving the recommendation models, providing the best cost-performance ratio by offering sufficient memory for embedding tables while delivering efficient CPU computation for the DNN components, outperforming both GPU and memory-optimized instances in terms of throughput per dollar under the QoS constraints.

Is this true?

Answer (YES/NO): NO